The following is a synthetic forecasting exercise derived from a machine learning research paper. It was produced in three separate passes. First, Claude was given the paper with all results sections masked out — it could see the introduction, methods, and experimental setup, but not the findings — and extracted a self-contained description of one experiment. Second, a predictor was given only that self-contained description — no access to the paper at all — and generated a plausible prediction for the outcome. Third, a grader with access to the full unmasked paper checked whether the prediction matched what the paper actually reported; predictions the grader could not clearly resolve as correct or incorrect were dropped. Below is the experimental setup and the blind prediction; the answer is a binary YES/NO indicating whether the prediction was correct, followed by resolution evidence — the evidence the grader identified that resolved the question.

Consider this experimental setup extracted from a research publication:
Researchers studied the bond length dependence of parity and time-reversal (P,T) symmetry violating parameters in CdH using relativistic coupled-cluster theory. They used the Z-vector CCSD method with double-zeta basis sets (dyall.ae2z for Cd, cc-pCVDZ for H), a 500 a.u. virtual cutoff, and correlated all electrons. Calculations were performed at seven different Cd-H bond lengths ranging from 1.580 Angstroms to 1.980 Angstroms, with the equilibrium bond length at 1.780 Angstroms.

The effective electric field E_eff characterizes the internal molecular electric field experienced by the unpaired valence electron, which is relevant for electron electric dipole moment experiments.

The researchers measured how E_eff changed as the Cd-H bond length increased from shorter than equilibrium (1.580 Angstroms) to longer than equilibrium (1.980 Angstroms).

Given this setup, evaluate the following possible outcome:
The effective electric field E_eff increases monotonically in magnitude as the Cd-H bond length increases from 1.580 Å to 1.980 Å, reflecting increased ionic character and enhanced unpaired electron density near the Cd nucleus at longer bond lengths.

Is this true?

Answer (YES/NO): NO